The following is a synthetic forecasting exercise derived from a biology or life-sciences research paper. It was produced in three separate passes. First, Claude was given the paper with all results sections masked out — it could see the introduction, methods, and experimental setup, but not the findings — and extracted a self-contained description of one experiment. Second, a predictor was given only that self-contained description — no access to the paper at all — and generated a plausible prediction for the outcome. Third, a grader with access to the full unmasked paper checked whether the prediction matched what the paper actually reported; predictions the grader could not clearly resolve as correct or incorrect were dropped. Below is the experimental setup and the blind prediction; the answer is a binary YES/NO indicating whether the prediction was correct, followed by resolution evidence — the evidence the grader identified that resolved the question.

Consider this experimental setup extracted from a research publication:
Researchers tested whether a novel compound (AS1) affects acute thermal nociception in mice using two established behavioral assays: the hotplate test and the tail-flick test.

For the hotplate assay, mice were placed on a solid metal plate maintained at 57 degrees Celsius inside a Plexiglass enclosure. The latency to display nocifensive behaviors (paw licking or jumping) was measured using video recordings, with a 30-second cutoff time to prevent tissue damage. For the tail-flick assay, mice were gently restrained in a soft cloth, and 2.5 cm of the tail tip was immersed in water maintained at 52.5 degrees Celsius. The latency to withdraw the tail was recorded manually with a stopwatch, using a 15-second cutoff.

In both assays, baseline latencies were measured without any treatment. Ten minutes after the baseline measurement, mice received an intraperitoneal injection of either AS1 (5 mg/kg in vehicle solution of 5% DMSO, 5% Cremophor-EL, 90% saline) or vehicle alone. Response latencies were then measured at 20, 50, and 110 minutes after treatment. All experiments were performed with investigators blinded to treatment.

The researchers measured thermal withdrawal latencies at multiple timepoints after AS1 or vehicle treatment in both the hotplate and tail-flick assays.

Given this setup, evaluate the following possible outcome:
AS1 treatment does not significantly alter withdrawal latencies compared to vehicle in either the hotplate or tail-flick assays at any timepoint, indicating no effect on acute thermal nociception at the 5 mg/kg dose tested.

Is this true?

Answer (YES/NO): YES